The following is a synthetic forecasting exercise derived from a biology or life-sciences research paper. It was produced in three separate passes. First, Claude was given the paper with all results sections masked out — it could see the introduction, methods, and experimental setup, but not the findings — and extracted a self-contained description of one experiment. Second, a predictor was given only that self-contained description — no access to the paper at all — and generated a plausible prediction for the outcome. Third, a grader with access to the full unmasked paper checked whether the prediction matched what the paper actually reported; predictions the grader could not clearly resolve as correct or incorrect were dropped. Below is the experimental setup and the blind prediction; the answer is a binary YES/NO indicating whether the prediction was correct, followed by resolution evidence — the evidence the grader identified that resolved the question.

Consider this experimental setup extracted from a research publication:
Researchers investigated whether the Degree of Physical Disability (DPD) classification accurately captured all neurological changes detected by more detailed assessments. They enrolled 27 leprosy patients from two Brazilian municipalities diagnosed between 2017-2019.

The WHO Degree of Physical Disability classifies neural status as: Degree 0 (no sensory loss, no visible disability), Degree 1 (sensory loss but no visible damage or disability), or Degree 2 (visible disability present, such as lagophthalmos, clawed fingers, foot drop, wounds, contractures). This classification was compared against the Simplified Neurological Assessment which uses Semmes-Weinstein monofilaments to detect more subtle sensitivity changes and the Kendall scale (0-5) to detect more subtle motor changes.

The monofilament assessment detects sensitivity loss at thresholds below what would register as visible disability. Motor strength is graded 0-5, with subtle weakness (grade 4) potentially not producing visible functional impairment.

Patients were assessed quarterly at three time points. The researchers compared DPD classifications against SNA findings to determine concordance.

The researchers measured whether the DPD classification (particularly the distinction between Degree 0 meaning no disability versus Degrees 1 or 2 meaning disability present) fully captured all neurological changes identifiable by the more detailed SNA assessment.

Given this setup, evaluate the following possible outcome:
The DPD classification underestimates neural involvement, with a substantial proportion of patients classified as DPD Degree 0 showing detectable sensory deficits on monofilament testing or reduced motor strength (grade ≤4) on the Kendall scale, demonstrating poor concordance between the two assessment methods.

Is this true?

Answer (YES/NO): NO